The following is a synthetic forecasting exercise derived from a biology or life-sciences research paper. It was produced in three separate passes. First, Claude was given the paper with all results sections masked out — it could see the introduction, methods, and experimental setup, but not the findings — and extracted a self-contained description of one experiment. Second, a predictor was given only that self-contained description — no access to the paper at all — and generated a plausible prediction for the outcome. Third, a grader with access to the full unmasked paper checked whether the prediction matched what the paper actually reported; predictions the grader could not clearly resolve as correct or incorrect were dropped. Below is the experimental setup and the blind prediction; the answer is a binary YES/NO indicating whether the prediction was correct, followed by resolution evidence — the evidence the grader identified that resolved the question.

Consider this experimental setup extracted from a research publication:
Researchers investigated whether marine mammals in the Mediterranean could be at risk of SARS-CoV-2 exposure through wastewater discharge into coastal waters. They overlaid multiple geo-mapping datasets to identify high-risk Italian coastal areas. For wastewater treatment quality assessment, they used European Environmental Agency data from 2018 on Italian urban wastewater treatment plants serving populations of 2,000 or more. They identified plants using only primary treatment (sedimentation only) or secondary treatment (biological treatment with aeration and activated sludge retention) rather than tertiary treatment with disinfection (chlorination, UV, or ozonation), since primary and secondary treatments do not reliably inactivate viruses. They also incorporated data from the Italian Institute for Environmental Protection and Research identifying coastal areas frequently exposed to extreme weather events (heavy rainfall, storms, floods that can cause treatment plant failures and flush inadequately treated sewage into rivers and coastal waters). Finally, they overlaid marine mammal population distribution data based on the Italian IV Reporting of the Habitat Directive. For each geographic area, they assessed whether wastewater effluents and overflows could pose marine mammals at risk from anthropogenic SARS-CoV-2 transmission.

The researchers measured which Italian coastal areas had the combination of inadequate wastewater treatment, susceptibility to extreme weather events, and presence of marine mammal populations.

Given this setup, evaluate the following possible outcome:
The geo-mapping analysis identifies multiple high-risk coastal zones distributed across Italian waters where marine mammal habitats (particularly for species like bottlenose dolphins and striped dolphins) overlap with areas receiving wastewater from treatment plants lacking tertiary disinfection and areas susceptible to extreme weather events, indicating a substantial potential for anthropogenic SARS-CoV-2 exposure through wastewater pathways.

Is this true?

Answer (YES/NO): YES